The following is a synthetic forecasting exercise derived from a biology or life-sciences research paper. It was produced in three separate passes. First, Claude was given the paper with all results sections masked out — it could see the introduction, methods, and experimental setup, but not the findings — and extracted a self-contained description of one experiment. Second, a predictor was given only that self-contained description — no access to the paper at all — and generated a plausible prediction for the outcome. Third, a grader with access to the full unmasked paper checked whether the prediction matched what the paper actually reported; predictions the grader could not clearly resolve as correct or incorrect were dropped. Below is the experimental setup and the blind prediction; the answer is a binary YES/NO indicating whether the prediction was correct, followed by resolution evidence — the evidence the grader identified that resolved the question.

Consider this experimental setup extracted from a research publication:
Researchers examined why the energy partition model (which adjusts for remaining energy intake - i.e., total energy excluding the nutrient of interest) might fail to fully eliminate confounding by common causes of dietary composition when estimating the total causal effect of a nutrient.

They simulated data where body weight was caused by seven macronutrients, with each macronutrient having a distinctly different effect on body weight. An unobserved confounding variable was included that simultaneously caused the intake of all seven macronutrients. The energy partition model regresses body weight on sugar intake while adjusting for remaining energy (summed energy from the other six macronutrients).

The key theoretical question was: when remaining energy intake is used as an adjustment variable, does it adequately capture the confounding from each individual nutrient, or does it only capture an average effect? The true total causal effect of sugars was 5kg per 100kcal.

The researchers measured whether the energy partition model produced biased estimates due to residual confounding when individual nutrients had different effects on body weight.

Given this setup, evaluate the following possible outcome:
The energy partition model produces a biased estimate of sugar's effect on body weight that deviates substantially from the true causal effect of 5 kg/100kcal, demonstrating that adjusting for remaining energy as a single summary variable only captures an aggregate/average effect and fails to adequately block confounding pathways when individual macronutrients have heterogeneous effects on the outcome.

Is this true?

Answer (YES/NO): NO